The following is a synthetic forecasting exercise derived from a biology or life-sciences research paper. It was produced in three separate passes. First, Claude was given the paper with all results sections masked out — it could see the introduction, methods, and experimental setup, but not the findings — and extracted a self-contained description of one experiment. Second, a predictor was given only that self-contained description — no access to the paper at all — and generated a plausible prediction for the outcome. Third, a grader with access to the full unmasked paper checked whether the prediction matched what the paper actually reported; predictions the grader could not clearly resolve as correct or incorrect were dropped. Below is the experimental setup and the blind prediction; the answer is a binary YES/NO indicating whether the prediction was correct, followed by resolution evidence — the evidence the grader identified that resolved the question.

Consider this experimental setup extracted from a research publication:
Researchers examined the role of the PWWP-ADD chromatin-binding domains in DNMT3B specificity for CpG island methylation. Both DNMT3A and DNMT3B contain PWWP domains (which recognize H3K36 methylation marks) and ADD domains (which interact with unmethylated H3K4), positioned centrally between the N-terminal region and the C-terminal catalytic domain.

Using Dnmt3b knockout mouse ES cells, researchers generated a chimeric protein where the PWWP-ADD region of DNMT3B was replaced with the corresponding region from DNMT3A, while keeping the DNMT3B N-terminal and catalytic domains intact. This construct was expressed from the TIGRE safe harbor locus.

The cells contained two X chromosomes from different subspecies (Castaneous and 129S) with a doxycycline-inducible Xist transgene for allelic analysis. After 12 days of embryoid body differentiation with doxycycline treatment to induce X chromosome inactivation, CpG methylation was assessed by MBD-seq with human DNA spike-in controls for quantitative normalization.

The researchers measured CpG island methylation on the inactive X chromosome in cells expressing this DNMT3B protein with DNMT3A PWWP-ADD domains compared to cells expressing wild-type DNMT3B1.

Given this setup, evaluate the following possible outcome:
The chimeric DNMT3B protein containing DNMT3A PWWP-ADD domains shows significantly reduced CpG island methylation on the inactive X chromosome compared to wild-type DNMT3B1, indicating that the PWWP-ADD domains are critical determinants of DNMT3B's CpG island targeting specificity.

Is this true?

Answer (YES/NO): YES